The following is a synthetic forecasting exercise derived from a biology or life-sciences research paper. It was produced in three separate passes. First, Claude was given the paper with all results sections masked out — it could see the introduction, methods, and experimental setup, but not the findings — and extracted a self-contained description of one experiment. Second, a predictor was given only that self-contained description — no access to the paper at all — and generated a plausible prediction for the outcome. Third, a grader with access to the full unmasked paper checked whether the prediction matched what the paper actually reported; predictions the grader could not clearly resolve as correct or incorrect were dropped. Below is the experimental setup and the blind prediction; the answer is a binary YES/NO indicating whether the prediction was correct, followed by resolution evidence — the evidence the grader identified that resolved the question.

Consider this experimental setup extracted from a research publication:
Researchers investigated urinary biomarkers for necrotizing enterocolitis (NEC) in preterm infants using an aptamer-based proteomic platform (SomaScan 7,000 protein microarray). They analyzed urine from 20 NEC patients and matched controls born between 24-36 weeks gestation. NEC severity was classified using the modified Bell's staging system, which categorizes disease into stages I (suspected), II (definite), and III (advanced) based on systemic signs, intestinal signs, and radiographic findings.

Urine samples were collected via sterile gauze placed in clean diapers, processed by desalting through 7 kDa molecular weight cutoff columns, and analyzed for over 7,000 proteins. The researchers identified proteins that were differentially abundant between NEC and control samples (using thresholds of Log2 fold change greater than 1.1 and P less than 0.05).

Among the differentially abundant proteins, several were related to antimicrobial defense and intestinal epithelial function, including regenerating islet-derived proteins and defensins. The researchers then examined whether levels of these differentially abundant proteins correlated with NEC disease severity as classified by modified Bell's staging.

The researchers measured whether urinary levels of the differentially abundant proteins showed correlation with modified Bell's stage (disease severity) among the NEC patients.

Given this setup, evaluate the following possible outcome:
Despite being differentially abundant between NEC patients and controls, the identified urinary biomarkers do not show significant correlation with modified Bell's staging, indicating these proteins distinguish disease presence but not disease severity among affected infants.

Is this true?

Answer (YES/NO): NO